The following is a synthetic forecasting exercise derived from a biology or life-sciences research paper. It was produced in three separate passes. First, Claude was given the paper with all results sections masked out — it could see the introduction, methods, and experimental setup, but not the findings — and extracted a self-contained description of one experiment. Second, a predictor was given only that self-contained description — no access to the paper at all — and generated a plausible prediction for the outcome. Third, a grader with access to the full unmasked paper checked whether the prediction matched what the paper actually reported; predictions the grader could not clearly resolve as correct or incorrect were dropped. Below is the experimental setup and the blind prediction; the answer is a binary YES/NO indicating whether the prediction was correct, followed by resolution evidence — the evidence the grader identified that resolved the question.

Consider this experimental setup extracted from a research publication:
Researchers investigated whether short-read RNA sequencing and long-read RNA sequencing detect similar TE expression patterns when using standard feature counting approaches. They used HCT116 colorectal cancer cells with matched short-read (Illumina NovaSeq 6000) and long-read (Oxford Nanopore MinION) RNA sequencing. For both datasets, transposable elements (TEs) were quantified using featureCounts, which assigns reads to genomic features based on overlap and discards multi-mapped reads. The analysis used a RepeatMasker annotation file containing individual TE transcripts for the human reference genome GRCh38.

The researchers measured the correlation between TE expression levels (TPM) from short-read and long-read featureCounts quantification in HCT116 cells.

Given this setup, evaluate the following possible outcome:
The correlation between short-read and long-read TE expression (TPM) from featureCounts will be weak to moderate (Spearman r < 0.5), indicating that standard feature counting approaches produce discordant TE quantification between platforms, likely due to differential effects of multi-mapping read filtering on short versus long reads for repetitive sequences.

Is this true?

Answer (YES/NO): NO